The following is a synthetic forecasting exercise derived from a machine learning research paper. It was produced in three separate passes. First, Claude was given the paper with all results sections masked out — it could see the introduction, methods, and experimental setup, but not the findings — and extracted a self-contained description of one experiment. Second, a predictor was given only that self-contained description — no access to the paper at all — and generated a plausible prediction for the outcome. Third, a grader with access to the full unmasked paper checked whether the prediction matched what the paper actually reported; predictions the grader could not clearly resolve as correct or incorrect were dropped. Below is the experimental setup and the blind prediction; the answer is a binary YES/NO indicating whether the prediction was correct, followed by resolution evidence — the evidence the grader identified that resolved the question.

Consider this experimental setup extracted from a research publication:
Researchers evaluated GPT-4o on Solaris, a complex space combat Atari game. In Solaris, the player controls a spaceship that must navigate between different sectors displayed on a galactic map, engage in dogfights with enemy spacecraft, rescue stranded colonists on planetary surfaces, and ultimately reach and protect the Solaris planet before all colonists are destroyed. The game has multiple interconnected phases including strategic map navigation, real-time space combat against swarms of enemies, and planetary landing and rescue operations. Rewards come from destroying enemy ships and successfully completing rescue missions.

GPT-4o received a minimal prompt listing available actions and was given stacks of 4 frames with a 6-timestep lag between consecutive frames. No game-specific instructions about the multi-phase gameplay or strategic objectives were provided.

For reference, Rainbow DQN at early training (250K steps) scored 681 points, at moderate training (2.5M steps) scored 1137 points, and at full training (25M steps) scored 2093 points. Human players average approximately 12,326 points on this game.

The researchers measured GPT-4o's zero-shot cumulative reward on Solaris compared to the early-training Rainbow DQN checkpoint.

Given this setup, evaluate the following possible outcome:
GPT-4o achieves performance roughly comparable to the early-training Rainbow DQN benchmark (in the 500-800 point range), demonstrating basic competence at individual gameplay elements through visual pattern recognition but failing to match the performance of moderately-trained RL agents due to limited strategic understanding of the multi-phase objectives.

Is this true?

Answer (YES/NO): YES